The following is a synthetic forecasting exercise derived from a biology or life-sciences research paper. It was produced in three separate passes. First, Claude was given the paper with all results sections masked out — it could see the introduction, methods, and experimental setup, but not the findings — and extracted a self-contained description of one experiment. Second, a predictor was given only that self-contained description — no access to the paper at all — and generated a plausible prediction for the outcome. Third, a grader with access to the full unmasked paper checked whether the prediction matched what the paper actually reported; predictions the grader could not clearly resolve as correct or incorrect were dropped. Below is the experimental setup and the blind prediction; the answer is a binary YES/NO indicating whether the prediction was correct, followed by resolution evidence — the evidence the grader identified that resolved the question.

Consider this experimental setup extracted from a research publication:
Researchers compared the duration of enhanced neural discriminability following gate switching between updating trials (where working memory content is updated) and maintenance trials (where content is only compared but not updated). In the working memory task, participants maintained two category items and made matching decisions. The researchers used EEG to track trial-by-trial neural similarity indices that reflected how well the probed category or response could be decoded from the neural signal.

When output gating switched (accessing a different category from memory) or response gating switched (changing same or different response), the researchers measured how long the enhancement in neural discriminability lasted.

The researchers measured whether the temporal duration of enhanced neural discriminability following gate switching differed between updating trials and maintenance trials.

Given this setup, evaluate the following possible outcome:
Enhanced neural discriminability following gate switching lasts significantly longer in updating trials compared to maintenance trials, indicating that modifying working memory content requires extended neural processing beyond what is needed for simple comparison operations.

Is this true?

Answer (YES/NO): YES